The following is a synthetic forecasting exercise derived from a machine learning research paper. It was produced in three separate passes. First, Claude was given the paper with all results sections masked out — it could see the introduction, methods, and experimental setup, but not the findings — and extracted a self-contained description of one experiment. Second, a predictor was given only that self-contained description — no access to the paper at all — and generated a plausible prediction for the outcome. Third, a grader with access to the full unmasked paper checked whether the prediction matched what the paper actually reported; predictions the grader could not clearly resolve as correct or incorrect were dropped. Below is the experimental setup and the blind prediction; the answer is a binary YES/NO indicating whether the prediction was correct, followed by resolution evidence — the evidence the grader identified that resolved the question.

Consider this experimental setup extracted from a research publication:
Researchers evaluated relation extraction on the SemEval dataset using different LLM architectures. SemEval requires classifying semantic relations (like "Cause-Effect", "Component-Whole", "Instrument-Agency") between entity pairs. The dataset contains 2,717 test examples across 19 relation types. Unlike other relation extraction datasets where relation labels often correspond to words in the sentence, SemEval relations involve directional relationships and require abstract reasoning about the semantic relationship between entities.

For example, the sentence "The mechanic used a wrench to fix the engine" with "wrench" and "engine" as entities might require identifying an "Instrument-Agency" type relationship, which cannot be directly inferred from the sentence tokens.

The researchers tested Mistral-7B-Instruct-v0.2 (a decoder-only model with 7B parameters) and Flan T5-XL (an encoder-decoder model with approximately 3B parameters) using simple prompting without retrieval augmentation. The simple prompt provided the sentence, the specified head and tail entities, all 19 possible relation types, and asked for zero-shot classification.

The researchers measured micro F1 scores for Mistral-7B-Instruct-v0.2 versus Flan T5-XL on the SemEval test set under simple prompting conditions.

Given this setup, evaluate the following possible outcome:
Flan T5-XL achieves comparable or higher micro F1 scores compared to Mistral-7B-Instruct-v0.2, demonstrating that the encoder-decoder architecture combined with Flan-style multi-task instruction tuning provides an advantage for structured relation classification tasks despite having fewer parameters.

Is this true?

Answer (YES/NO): NO